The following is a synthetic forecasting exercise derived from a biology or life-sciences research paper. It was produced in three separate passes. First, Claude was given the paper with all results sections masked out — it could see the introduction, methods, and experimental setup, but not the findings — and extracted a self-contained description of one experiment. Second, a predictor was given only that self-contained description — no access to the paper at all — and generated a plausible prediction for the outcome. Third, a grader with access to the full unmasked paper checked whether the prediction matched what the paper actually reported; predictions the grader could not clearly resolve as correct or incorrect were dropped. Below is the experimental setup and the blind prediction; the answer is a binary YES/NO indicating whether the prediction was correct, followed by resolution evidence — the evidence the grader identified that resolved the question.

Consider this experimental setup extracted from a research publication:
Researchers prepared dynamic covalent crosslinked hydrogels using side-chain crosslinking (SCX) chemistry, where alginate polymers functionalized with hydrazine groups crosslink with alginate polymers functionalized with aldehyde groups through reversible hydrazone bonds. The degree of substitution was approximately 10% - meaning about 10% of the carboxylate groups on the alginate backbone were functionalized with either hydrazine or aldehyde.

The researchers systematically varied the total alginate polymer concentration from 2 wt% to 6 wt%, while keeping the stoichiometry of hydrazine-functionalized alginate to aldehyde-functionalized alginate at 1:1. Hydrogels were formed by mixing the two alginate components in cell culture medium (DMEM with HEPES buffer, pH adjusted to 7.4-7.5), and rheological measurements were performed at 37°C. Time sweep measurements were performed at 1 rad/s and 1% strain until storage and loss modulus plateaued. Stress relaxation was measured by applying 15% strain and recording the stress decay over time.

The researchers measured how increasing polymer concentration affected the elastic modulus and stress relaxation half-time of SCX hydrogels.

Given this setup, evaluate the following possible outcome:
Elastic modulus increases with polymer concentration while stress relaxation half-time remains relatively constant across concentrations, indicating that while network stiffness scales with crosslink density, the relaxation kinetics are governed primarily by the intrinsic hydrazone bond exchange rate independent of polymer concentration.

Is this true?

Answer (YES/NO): YES